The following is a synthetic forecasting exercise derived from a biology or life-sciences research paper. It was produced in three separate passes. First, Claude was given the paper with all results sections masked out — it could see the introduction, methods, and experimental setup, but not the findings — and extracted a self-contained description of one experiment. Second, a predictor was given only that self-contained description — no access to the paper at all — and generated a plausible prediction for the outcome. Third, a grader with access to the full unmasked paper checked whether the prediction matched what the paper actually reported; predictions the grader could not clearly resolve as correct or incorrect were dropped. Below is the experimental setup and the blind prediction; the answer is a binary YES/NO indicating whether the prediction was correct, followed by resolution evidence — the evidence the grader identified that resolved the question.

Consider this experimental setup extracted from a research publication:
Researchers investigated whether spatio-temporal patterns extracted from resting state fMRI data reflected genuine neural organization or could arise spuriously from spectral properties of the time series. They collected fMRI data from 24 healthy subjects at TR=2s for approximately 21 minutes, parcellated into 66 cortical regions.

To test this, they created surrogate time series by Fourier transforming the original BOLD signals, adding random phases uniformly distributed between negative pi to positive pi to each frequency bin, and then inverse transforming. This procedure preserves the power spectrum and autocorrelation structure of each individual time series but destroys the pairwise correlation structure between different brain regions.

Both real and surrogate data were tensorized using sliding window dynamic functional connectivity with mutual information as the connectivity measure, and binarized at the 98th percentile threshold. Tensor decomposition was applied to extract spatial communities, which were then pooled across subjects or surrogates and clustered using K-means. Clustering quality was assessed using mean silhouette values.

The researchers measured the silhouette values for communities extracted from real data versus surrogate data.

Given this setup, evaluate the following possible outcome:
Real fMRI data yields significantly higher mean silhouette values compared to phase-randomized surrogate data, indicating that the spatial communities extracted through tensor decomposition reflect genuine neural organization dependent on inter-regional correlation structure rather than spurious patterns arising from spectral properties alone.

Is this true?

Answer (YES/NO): YES